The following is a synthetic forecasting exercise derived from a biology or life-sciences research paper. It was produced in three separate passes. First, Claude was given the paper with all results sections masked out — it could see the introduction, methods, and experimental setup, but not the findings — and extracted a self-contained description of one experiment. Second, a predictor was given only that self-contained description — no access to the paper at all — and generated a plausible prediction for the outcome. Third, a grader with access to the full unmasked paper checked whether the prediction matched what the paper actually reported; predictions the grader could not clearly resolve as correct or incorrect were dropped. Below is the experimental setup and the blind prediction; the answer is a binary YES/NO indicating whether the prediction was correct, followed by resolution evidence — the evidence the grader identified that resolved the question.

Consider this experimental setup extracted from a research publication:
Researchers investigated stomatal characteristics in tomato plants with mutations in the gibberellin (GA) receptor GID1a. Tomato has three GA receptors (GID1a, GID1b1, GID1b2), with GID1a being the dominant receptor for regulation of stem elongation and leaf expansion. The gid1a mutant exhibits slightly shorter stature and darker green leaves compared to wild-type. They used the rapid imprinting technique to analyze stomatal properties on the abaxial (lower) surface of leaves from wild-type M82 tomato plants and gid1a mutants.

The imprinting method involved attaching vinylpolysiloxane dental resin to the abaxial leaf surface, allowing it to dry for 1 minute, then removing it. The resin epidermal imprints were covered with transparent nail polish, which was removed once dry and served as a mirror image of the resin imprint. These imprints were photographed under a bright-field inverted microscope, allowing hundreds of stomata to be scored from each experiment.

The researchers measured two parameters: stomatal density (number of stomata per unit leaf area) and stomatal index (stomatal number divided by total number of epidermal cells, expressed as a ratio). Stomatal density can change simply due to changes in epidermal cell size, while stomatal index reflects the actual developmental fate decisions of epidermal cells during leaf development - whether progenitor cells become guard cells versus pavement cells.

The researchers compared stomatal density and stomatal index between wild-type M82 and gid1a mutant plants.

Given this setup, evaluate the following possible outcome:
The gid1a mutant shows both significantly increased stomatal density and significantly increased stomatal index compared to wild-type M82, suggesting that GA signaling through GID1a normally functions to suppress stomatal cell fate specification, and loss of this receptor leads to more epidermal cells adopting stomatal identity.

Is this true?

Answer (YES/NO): NO